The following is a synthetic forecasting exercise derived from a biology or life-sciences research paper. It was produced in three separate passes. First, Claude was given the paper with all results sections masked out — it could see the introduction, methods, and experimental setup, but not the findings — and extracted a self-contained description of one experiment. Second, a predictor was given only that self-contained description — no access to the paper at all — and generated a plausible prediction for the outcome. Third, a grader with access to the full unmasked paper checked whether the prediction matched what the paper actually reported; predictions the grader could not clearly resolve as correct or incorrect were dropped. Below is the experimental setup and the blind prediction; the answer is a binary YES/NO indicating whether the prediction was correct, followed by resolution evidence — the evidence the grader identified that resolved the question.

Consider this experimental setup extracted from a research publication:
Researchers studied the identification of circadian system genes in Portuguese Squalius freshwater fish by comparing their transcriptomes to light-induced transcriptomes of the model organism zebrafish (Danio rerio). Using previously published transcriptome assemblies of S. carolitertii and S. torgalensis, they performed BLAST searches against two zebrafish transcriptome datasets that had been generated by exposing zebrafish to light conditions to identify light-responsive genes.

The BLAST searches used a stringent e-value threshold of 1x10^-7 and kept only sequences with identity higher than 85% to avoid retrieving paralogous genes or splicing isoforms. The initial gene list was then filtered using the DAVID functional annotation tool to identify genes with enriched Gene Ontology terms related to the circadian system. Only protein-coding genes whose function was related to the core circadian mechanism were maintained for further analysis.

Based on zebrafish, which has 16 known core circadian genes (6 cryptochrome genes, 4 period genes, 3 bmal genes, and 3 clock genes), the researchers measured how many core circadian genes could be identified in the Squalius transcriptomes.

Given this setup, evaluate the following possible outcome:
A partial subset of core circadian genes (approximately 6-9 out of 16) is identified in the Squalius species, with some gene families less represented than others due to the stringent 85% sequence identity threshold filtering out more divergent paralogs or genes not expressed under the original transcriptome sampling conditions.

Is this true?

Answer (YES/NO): NO